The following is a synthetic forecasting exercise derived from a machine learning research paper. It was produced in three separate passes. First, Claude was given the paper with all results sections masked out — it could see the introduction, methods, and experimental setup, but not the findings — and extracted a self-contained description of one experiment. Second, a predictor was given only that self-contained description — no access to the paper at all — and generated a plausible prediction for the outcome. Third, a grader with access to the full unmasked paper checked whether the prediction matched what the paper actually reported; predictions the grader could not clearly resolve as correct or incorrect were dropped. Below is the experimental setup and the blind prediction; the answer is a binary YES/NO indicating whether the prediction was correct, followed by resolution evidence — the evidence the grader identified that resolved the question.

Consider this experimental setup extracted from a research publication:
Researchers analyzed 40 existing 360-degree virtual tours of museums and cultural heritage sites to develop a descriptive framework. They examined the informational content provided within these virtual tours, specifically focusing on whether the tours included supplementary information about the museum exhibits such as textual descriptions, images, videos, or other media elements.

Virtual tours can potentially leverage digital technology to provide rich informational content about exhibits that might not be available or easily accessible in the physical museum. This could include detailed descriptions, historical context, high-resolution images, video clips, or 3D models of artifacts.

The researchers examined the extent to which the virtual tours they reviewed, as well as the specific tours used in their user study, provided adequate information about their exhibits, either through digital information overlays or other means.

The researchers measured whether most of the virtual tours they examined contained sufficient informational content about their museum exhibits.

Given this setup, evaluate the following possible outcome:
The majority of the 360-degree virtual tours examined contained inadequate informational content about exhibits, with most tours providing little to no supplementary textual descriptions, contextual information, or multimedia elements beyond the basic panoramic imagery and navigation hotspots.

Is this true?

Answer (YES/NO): YES